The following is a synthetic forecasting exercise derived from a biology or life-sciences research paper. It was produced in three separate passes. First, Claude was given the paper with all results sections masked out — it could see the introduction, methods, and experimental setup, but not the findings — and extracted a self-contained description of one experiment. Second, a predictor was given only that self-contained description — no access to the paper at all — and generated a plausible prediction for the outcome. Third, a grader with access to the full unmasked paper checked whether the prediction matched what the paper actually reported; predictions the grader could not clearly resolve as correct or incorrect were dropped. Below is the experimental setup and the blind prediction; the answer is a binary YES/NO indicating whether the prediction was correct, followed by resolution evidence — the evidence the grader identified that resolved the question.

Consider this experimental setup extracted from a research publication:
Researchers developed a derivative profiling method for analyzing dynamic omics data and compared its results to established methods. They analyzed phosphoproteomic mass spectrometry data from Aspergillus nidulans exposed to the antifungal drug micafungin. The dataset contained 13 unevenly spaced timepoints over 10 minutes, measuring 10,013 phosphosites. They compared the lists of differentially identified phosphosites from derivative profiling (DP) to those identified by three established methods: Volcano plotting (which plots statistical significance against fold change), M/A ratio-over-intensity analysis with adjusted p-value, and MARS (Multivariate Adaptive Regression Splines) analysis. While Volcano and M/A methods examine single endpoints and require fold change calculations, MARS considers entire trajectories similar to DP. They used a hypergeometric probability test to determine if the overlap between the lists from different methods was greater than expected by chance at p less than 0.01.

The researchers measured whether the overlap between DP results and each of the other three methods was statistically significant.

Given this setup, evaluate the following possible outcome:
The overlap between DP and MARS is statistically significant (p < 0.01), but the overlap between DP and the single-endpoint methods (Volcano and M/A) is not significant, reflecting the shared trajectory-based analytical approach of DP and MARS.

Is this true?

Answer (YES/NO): NO